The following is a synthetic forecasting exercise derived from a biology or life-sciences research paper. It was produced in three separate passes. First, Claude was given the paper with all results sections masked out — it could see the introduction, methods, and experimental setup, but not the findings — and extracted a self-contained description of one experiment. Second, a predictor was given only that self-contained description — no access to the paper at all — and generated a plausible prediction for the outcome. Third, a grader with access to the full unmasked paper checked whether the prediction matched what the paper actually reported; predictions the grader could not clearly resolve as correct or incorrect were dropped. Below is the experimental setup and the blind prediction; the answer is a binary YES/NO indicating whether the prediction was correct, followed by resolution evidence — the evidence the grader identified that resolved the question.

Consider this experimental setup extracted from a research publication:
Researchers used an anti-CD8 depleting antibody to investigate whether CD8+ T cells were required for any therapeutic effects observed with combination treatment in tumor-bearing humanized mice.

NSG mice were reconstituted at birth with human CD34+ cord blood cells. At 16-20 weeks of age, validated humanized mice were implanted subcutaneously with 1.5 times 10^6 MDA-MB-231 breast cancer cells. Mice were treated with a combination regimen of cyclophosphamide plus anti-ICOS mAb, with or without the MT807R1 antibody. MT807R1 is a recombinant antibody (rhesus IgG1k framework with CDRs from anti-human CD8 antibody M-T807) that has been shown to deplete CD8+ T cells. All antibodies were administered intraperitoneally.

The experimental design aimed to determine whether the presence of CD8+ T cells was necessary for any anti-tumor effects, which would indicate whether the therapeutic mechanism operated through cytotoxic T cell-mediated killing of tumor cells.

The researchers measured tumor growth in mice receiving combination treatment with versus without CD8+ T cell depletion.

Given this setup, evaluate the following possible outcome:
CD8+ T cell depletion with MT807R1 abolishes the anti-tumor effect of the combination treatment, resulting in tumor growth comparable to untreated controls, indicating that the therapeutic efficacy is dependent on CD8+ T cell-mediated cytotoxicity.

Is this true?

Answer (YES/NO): NO